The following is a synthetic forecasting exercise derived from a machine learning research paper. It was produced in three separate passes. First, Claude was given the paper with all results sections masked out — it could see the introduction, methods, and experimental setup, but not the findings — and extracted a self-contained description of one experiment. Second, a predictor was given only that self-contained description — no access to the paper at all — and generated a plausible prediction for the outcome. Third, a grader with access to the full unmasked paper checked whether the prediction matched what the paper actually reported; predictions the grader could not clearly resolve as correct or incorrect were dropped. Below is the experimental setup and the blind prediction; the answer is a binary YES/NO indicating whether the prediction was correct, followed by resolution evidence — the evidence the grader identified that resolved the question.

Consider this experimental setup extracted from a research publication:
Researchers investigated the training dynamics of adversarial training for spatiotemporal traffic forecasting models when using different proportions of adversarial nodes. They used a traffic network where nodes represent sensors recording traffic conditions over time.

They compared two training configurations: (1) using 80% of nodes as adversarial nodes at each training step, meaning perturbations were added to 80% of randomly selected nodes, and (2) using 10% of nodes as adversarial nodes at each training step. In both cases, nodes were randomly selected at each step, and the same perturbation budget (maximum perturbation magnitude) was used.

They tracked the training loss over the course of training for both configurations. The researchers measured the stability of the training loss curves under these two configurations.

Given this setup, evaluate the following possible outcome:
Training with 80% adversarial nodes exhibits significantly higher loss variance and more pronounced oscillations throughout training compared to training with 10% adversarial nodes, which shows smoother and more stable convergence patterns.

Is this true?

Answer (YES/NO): YES